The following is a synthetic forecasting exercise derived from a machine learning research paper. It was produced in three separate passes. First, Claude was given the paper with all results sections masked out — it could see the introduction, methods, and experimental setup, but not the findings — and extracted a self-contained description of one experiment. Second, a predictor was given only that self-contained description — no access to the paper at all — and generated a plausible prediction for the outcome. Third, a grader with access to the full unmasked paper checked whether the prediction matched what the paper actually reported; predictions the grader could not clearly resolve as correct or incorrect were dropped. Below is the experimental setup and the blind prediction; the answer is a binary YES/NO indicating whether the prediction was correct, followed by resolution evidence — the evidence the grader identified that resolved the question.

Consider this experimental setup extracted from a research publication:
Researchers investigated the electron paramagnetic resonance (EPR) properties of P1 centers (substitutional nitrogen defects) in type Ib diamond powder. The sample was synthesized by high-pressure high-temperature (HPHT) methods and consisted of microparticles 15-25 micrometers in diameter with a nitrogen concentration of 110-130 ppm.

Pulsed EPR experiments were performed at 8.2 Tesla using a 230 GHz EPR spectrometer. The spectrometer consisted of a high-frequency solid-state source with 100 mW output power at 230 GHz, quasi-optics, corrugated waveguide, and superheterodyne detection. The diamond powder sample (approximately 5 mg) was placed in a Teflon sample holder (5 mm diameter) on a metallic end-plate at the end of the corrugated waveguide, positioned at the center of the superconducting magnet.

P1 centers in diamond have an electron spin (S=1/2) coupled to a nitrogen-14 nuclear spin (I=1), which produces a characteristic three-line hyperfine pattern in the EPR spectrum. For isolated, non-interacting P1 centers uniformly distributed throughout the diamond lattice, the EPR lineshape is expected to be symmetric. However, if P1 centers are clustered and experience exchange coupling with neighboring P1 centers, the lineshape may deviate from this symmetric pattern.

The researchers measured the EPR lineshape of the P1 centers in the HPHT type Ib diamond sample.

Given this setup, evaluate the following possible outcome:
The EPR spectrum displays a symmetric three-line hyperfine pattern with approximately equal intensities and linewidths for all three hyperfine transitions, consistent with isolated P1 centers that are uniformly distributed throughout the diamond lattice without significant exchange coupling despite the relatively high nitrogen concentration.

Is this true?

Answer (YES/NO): NO